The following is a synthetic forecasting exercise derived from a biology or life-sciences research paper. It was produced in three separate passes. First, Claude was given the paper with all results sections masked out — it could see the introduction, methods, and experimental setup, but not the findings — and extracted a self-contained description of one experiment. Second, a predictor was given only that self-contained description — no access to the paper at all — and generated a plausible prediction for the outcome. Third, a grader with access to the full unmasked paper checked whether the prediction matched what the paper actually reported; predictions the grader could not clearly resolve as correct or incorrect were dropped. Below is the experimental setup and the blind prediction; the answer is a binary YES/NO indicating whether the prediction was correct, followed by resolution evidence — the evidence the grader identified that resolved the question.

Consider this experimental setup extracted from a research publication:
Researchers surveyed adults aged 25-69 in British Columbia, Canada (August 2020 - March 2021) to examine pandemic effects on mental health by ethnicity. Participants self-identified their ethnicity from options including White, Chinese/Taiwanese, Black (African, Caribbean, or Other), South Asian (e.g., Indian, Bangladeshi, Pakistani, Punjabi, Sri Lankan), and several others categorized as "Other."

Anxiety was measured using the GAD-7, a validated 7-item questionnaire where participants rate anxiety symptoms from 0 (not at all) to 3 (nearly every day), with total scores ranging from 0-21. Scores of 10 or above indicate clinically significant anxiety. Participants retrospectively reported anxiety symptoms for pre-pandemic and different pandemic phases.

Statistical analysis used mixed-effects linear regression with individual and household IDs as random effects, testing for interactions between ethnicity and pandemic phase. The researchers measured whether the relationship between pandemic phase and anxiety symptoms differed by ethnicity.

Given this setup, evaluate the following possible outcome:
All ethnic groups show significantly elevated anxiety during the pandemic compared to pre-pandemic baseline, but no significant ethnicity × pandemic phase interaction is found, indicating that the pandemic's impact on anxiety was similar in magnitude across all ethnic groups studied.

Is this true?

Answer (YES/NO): YES